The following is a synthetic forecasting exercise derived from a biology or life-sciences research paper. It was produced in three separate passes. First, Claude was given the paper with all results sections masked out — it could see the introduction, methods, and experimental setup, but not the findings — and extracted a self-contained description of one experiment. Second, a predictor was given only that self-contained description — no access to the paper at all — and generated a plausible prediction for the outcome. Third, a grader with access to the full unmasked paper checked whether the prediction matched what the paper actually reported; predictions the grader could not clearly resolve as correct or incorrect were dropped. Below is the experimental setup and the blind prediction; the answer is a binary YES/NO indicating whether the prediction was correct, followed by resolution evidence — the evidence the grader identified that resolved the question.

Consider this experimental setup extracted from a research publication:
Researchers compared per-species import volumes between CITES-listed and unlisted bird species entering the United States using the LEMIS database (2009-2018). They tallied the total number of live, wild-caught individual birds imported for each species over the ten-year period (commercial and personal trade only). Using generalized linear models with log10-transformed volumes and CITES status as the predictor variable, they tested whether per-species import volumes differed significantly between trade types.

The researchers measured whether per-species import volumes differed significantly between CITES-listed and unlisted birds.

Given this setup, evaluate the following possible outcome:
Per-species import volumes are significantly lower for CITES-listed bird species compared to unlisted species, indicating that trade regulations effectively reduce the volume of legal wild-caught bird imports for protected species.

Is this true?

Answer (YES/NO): YES